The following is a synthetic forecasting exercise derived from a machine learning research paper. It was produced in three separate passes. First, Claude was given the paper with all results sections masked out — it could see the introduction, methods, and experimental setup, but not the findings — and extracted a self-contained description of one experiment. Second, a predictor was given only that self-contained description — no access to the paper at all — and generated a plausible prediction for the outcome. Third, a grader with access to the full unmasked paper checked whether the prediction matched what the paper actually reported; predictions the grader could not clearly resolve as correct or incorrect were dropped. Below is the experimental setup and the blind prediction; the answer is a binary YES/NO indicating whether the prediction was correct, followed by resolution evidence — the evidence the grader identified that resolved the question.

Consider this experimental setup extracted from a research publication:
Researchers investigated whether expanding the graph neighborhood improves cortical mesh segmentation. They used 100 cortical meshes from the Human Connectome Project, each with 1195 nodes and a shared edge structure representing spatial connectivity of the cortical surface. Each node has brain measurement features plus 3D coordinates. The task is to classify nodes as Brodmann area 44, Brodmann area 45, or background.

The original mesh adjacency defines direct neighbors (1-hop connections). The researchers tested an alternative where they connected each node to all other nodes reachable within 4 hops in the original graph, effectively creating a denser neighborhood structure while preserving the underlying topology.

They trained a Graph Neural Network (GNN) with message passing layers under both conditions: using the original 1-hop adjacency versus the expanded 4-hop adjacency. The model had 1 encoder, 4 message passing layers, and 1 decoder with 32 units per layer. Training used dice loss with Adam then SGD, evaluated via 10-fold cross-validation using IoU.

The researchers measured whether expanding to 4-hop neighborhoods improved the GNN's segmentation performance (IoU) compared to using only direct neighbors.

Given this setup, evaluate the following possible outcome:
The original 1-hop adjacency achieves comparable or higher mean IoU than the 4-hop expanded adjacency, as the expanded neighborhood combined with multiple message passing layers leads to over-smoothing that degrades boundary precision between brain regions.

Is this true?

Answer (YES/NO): NO